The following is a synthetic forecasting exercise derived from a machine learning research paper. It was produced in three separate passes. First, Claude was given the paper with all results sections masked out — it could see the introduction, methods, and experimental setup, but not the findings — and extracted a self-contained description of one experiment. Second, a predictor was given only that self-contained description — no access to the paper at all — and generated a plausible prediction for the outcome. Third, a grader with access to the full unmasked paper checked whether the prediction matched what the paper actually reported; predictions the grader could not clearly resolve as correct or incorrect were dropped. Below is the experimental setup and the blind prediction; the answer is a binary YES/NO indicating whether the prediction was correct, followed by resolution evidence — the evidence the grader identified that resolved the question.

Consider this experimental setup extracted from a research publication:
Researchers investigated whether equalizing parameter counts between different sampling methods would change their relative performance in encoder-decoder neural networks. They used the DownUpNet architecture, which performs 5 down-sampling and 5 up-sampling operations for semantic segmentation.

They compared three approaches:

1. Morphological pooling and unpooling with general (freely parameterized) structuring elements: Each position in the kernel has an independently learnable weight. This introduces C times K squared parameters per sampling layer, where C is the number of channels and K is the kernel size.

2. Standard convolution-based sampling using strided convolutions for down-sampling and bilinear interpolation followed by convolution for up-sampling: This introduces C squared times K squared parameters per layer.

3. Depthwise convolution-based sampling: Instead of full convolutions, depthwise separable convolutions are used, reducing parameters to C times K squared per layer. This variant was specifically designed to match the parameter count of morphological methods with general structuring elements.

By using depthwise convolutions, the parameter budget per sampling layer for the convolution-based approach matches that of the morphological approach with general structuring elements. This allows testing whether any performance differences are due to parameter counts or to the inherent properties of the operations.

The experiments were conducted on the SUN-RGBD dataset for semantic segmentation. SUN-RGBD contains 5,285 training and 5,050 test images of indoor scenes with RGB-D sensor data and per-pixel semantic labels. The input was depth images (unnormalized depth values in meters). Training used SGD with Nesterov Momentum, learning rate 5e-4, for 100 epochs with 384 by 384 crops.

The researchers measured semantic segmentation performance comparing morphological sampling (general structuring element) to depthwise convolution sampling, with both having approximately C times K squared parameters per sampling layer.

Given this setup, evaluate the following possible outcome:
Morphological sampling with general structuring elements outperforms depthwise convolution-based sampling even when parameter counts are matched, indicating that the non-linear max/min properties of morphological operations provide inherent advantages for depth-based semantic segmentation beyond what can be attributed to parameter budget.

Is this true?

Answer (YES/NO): YES